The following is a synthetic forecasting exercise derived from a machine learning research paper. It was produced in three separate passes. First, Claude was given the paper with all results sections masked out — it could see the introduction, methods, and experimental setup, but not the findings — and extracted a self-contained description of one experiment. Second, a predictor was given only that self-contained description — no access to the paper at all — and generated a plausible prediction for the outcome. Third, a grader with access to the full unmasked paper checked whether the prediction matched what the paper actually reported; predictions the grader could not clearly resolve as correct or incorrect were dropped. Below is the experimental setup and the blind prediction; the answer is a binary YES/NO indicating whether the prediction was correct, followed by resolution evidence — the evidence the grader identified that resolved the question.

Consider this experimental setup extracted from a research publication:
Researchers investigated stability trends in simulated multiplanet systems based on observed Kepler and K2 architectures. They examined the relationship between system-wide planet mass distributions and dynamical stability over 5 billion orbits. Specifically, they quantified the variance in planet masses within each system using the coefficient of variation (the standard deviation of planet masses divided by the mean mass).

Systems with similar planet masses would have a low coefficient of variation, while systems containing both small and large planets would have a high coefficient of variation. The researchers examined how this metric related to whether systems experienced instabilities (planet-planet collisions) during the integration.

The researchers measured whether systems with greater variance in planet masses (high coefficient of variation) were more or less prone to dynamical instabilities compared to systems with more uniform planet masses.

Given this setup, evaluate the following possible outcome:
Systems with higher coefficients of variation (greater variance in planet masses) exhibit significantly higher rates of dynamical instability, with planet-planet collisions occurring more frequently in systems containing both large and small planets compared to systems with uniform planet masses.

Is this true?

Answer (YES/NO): NO